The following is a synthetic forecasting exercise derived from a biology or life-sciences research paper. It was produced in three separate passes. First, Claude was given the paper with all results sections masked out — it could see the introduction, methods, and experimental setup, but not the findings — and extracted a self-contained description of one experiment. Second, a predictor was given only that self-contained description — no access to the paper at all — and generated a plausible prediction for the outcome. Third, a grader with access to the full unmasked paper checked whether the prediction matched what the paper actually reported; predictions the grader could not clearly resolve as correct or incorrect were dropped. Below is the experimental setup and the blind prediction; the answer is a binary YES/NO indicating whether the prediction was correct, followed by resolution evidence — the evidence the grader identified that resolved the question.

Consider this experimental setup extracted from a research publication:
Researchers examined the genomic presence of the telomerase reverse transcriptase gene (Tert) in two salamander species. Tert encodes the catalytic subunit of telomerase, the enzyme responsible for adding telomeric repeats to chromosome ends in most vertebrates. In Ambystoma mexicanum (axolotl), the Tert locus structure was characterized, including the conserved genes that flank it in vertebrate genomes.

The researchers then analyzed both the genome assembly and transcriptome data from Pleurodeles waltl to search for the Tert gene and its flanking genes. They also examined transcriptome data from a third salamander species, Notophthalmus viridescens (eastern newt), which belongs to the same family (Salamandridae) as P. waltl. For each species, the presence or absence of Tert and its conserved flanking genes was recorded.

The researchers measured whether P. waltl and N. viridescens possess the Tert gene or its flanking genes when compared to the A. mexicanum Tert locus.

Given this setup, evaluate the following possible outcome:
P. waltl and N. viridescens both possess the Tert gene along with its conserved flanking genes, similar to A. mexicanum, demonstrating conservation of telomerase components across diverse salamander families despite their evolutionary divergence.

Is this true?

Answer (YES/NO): NO